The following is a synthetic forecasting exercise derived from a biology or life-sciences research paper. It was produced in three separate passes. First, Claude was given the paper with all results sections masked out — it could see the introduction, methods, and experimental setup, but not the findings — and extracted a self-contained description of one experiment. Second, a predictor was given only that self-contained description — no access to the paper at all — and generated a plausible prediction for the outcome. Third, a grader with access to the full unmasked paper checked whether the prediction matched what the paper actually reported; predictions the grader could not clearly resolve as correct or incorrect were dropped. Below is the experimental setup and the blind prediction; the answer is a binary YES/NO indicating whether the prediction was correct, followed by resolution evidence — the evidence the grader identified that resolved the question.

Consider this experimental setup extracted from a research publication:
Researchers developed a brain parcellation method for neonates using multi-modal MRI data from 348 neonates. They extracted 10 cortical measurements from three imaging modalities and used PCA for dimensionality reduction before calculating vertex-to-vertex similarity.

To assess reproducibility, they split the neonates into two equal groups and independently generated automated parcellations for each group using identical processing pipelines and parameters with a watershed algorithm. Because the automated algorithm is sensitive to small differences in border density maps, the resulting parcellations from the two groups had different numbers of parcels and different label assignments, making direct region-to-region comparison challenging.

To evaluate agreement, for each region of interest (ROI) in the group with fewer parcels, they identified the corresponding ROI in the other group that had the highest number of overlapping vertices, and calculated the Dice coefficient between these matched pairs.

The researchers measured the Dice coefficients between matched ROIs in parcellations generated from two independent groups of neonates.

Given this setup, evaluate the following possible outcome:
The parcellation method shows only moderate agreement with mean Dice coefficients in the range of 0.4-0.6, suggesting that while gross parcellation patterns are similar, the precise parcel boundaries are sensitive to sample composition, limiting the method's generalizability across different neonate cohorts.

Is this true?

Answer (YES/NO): NO